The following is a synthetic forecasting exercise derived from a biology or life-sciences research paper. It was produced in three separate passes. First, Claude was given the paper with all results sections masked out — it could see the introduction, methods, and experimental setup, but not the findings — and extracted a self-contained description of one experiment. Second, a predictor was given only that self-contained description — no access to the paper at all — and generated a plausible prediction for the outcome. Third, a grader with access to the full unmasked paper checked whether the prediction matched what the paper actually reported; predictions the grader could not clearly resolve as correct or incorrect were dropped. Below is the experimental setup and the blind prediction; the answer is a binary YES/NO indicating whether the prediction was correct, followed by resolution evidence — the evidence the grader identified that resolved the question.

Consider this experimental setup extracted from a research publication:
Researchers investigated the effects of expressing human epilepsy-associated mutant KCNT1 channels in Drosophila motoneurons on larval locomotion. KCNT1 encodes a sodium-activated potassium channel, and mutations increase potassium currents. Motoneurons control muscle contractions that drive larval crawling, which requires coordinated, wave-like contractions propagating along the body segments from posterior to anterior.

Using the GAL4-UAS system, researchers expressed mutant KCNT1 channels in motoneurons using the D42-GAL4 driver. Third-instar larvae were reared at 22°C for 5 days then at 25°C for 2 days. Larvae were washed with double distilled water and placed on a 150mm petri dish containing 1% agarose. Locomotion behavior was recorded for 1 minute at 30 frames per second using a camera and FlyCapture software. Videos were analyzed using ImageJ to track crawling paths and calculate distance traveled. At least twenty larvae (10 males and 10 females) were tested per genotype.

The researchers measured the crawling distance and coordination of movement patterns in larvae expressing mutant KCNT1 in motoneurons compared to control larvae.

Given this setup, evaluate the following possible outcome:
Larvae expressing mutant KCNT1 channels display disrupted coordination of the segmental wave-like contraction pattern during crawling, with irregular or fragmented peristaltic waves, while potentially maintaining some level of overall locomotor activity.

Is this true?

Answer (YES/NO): YES